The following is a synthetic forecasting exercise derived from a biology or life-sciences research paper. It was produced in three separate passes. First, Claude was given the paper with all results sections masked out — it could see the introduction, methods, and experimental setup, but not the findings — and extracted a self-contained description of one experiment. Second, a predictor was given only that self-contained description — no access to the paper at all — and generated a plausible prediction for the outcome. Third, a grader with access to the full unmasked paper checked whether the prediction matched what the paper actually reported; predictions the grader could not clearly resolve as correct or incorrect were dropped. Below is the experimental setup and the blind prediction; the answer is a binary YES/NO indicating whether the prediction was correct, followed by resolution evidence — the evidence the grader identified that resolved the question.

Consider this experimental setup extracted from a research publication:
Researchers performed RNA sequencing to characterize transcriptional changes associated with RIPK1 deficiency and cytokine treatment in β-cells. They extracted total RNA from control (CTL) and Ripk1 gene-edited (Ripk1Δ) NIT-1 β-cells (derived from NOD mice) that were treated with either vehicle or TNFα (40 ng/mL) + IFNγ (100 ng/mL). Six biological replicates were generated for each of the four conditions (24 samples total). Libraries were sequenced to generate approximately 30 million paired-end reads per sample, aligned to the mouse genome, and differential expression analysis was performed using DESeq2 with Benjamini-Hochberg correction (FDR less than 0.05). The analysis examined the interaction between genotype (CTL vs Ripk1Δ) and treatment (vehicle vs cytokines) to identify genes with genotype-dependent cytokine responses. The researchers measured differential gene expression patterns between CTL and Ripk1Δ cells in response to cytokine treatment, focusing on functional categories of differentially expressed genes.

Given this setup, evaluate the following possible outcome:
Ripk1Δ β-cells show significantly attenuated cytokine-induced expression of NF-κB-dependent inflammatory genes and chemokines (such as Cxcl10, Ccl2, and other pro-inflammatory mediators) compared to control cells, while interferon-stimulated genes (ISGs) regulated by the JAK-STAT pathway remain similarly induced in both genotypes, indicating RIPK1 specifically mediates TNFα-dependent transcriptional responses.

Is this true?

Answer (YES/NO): NO